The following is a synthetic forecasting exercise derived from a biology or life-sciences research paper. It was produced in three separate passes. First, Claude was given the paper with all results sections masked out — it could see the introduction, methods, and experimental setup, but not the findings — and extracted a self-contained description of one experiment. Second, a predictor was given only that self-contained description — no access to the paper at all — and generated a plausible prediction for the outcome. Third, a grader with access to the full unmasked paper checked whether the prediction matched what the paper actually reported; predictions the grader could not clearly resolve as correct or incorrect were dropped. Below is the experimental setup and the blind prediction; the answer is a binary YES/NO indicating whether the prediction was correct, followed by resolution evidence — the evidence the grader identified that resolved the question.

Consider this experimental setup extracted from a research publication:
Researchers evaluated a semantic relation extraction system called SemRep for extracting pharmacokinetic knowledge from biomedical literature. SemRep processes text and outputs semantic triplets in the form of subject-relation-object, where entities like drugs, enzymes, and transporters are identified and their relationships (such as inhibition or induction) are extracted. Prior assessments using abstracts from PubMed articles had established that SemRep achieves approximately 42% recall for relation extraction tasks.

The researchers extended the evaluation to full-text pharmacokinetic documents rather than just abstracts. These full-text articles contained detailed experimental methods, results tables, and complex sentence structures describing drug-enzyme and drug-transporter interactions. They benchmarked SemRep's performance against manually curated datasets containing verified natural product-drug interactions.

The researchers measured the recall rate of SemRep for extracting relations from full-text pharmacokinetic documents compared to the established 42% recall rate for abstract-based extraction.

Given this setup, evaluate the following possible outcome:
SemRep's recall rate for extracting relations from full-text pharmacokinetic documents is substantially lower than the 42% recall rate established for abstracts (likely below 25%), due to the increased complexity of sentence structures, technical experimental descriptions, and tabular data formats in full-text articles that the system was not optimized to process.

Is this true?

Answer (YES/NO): YES